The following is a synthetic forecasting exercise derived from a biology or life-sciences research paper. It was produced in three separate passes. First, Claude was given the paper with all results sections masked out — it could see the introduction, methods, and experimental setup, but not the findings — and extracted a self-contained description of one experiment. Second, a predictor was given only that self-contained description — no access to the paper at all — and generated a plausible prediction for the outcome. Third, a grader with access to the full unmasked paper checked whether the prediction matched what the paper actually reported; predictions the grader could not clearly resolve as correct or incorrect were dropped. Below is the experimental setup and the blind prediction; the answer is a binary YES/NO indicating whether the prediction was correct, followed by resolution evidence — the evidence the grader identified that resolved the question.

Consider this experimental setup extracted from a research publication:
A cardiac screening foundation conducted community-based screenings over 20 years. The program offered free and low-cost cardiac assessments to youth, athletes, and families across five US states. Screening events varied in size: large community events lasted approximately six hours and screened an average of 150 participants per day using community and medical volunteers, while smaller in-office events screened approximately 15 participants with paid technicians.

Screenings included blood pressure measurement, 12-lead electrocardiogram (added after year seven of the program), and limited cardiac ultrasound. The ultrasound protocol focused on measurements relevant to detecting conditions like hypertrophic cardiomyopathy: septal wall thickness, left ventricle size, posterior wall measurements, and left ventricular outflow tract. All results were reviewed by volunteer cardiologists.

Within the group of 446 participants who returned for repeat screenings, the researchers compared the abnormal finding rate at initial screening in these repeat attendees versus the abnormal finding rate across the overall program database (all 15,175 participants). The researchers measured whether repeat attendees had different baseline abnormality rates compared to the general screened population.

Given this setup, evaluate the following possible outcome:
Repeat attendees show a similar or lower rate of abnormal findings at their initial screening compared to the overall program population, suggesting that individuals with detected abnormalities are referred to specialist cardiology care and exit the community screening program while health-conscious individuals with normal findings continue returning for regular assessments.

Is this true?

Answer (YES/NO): YES